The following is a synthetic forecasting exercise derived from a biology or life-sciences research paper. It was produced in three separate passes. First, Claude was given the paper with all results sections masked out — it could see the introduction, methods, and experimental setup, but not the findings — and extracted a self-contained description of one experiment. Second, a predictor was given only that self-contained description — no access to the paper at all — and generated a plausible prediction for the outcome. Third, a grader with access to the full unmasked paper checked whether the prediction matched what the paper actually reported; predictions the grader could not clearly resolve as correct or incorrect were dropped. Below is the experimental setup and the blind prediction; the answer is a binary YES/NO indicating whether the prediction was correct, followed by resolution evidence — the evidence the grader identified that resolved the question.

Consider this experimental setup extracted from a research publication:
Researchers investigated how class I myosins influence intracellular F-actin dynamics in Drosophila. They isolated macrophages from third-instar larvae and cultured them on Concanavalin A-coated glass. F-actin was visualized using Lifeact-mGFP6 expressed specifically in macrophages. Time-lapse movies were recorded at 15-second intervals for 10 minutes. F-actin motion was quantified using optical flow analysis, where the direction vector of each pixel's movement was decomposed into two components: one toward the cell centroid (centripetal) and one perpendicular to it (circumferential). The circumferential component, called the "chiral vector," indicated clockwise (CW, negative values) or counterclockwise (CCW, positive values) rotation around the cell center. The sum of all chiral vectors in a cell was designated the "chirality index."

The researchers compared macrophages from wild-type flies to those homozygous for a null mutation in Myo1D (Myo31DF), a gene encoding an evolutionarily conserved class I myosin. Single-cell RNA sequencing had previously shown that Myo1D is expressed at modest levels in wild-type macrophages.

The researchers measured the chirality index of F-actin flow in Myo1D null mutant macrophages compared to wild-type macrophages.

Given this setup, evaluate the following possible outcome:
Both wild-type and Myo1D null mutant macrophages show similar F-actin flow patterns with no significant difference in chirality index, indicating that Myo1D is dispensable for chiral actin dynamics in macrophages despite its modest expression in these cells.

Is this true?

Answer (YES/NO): NO